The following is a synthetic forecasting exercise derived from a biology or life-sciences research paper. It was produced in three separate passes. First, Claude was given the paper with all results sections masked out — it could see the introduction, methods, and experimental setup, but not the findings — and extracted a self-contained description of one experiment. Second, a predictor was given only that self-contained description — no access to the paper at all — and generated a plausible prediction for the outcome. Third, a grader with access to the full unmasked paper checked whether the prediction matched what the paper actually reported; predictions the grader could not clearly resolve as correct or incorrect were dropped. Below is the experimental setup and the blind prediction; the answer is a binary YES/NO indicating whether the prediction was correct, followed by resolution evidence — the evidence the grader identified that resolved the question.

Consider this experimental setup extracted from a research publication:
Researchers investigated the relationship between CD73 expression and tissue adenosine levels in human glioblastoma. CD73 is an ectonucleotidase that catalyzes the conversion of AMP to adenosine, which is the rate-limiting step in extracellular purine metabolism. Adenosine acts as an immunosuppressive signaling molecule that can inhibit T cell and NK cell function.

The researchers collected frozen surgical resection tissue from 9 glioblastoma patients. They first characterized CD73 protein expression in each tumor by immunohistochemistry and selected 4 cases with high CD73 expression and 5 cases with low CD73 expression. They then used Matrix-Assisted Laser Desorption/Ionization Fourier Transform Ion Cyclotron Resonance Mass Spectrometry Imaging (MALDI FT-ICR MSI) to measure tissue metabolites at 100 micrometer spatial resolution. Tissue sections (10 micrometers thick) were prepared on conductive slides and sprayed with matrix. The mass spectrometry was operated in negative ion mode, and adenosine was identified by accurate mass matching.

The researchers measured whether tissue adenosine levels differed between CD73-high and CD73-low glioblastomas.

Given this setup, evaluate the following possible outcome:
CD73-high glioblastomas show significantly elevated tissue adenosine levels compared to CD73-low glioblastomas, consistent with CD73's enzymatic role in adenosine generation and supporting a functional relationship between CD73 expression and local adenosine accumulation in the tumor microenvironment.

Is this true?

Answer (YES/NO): YES